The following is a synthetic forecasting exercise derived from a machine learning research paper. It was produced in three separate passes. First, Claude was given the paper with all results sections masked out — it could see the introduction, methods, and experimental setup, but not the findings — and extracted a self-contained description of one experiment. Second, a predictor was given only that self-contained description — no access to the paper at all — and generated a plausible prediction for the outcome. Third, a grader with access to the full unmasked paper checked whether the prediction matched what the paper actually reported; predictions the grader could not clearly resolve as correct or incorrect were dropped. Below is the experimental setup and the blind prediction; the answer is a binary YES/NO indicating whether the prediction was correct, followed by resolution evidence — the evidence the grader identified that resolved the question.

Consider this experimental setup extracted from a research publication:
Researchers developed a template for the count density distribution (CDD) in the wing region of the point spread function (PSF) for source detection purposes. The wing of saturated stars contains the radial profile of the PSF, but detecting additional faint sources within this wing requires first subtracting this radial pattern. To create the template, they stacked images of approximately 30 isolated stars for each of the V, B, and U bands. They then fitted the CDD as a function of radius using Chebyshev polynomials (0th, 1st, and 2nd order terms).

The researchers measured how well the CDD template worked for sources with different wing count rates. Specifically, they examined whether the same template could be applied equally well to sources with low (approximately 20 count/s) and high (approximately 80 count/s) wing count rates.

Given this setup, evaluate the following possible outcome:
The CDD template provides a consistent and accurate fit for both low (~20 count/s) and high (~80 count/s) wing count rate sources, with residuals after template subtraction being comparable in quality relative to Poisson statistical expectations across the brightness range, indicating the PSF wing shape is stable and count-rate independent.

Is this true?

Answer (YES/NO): NO